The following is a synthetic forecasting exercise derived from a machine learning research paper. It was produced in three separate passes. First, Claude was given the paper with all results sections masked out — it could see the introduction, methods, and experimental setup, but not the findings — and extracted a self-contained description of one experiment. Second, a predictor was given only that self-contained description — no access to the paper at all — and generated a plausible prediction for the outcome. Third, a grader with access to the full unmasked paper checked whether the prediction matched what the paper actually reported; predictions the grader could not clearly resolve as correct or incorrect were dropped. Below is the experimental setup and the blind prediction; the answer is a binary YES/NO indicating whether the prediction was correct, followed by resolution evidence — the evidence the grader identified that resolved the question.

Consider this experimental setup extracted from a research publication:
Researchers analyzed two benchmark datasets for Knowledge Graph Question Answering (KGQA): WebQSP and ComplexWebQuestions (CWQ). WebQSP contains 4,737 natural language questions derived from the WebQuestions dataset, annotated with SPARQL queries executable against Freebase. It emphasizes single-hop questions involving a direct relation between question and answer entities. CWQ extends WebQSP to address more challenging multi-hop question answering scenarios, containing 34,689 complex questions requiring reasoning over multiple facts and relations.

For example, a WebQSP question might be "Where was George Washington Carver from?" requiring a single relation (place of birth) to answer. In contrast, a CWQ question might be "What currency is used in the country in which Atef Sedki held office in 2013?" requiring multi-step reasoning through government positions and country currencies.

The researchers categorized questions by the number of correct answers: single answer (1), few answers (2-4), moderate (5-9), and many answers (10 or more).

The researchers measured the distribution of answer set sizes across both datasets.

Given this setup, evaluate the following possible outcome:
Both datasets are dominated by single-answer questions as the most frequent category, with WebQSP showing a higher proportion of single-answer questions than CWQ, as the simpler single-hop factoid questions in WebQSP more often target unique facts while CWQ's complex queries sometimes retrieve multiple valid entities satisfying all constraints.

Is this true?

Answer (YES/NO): NO